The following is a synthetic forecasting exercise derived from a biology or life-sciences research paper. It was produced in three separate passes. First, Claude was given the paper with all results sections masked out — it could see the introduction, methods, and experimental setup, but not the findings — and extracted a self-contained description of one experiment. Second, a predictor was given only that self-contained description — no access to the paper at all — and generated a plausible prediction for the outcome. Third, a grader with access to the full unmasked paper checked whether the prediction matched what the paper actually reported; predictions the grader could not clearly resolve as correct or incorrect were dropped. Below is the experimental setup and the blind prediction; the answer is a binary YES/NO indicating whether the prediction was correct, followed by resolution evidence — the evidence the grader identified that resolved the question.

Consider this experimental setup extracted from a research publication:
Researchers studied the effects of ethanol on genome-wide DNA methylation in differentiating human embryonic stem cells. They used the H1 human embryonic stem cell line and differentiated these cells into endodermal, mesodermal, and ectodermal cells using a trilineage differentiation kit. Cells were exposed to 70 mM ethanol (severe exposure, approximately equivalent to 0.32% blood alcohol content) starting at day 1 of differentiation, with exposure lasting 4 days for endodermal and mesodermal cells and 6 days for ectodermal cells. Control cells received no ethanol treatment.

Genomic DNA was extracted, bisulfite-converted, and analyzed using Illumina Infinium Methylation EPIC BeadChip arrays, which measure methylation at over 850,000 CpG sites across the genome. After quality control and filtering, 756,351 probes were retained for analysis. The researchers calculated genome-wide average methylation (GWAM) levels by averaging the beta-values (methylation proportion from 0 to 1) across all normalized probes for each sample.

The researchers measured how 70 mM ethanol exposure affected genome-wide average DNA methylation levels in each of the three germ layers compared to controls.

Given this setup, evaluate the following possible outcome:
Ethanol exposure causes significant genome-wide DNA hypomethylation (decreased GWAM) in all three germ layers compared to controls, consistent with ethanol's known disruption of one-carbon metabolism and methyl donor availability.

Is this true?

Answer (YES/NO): NO